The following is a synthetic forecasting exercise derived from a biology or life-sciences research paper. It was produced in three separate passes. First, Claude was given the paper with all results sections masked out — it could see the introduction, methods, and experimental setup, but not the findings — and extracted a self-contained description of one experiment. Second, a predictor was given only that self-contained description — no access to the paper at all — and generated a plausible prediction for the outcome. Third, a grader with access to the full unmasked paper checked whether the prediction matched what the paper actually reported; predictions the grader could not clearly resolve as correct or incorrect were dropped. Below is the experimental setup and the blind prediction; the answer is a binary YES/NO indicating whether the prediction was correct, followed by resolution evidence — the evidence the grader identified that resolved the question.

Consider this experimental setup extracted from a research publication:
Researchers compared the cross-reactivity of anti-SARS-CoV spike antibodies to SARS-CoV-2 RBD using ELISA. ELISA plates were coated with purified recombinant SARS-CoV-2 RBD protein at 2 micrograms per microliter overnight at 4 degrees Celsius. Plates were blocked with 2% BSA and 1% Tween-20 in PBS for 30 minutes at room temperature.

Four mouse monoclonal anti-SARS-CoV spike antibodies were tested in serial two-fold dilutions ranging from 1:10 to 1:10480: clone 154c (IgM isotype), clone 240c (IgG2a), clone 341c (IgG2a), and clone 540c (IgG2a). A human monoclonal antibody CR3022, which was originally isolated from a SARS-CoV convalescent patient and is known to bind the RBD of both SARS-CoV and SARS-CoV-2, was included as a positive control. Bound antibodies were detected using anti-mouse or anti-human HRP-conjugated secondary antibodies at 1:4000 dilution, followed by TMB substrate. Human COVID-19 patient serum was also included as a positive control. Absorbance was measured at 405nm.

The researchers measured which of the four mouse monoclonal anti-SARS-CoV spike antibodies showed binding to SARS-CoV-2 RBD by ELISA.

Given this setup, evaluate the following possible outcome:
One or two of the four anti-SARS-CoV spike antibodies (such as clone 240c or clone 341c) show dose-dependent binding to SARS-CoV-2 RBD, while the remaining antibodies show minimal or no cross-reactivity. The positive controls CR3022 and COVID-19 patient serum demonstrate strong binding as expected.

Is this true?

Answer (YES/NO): NO